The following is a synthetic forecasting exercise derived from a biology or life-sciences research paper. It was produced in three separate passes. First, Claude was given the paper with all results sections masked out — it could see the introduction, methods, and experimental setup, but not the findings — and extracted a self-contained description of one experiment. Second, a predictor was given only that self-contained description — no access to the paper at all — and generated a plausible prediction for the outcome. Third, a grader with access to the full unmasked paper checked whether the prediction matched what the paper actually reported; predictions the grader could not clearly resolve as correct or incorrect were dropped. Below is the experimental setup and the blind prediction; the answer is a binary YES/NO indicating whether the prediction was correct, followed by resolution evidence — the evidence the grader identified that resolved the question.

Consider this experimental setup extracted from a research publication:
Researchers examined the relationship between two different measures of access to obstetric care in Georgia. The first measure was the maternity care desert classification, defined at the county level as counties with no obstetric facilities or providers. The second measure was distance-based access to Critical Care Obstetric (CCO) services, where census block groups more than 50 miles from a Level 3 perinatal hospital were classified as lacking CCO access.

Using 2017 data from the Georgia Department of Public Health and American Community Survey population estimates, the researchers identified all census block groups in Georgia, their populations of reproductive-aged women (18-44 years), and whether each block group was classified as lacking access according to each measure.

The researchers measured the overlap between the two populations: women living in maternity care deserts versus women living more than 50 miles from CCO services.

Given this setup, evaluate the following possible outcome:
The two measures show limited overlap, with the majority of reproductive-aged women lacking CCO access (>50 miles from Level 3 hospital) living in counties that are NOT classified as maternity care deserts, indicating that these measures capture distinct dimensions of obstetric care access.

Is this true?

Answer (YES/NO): YES